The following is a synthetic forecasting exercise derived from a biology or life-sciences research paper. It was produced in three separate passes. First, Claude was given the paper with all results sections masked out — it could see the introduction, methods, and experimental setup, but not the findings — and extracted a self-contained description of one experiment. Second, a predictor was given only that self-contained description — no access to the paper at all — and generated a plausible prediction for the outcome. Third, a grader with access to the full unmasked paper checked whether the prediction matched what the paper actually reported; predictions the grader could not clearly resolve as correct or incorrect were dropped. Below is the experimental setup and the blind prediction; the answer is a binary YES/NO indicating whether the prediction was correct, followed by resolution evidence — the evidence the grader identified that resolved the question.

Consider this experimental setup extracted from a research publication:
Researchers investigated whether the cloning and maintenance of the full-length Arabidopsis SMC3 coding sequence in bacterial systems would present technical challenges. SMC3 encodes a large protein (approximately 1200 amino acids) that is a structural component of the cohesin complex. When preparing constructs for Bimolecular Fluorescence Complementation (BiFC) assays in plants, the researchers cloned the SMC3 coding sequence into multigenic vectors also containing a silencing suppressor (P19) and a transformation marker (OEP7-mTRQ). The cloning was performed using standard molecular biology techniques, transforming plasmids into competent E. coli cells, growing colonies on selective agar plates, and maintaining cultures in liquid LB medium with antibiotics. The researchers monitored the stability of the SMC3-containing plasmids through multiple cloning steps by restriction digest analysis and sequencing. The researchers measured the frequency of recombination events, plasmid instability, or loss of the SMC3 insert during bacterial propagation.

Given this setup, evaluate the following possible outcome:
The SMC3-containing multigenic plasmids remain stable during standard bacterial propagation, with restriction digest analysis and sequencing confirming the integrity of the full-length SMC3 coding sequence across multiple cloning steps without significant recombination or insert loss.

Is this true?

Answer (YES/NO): NO